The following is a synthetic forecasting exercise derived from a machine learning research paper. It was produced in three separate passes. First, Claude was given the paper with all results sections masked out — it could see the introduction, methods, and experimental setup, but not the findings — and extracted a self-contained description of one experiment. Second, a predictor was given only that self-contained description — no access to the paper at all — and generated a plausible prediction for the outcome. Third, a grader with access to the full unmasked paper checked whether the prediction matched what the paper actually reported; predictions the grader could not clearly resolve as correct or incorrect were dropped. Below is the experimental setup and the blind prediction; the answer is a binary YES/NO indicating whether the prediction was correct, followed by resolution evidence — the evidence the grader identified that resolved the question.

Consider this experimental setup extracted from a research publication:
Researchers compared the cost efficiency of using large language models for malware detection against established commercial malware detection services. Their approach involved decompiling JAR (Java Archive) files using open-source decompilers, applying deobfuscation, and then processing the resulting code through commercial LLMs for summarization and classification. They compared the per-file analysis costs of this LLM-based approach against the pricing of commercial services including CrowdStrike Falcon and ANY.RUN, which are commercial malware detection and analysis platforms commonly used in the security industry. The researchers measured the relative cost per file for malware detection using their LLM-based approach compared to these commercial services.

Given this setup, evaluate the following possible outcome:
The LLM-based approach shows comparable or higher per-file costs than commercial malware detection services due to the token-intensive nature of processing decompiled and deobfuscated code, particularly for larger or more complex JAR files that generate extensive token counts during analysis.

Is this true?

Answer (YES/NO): NO